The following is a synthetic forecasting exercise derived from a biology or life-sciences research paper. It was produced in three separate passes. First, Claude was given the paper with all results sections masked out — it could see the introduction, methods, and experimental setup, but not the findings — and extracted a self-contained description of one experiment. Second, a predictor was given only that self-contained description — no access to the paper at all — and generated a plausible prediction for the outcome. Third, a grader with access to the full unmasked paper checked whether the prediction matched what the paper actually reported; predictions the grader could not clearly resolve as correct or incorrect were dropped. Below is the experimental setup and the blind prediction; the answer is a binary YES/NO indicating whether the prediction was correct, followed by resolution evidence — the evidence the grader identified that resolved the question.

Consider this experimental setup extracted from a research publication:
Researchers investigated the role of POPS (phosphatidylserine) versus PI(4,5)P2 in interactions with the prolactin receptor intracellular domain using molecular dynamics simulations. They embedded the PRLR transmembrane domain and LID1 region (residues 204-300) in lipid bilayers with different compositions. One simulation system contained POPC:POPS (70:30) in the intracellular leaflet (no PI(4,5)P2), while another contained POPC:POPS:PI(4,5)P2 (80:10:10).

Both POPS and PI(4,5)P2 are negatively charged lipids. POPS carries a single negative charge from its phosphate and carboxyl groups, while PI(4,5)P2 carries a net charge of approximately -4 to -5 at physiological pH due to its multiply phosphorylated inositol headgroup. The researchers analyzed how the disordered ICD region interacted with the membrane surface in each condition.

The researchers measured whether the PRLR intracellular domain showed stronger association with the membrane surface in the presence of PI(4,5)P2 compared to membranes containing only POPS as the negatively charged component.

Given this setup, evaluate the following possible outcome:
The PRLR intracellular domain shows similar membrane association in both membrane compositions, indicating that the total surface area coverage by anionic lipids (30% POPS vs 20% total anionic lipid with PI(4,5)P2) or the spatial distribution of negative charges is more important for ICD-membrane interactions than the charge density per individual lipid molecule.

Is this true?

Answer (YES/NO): NO